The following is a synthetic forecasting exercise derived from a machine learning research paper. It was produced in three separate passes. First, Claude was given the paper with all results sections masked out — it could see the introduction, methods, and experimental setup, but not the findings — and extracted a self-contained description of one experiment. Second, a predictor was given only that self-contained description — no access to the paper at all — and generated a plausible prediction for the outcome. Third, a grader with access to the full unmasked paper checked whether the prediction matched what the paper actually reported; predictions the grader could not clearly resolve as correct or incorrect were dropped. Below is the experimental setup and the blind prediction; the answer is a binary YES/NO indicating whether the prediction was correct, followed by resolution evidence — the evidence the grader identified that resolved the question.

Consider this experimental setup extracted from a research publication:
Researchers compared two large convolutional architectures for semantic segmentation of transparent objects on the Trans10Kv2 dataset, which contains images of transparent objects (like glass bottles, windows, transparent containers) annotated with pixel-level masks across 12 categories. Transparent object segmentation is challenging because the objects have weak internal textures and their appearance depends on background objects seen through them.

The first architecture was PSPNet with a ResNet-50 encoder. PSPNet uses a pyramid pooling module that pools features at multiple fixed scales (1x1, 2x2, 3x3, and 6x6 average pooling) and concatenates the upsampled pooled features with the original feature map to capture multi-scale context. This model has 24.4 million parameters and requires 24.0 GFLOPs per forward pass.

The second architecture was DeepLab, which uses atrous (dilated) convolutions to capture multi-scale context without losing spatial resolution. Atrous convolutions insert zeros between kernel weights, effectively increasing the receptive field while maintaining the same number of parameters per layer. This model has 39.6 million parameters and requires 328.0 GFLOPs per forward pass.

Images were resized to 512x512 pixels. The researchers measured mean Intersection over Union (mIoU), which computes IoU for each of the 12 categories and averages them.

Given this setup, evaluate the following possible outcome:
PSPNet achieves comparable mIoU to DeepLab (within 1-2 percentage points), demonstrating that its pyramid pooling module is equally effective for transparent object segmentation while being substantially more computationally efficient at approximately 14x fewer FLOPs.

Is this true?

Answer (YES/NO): NO